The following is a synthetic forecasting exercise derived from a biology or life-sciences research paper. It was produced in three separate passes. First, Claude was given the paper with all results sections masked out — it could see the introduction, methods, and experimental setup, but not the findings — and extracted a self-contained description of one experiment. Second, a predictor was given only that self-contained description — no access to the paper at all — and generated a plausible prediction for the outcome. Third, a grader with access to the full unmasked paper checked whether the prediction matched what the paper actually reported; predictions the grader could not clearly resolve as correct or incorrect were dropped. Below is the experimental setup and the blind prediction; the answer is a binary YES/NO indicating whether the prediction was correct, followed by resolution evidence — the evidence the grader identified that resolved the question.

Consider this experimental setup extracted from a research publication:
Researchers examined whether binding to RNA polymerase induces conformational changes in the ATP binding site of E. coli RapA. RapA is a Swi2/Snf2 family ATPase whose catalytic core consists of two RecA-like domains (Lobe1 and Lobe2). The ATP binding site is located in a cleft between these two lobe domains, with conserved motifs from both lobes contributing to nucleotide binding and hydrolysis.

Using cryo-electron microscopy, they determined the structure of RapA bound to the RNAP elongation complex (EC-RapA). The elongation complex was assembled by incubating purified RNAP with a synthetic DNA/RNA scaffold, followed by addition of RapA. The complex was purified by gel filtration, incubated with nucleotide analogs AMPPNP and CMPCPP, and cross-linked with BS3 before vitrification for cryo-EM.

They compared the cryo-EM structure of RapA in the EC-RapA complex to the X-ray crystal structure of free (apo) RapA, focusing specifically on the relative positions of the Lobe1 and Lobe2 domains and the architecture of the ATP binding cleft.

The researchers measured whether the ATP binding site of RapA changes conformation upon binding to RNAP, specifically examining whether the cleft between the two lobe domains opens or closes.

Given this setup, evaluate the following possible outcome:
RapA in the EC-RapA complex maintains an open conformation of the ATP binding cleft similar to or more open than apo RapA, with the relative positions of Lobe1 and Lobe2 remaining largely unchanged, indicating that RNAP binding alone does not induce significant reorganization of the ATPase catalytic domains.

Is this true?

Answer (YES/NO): NO